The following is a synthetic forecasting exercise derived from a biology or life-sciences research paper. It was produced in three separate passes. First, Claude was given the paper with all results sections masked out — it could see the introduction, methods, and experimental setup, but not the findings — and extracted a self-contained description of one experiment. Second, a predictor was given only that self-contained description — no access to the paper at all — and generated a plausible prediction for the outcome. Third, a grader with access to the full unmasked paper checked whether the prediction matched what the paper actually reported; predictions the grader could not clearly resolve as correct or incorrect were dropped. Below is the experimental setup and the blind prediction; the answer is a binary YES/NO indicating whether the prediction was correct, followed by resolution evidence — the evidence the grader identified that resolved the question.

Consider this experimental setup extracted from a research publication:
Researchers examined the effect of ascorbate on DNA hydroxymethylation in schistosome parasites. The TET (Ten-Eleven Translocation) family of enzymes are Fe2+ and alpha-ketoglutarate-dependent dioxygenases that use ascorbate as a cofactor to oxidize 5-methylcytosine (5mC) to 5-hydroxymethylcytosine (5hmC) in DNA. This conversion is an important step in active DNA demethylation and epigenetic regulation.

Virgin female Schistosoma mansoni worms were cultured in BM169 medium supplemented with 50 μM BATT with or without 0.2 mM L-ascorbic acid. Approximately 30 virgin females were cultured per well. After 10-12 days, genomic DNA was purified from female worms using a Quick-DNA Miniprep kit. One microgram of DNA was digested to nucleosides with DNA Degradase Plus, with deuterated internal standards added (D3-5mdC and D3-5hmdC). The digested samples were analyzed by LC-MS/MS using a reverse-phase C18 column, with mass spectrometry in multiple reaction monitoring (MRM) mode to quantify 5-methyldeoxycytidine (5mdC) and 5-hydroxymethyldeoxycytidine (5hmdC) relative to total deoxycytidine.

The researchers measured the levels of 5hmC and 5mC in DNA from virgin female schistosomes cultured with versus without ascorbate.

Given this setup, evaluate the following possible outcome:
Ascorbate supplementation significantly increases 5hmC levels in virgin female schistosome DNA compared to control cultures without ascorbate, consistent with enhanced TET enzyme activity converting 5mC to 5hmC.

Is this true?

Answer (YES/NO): NO